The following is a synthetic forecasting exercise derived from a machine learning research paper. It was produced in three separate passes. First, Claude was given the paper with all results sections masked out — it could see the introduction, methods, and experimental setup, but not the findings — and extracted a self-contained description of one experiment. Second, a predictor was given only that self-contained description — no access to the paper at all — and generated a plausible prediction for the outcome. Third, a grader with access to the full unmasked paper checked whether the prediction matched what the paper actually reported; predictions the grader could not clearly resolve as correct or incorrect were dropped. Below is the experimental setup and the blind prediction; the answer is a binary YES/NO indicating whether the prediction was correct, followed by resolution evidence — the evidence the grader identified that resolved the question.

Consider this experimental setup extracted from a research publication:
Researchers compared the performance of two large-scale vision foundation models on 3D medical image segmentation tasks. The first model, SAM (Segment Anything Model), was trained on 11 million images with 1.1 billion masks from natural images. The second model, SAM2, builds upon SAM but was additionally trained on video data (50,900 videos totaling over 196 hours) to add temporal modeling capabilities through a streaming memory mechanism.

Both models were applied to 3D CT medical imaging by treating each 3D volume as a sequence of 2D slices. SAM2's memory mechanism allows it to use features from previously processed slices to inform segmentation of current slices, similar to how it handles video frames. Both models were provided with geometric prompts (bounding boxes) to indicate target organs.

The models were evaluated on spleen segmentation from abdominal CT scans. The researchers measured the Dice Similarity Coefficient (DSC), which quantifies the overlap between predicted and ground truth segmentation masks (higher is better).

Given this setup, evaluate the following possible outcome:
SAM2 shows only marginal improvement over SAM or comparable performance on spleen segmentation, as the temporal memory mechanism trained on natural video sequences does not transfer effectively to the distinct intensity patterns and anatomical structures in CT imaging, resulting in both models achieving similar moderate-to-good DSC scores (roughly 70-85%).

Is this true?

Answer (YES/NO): NO